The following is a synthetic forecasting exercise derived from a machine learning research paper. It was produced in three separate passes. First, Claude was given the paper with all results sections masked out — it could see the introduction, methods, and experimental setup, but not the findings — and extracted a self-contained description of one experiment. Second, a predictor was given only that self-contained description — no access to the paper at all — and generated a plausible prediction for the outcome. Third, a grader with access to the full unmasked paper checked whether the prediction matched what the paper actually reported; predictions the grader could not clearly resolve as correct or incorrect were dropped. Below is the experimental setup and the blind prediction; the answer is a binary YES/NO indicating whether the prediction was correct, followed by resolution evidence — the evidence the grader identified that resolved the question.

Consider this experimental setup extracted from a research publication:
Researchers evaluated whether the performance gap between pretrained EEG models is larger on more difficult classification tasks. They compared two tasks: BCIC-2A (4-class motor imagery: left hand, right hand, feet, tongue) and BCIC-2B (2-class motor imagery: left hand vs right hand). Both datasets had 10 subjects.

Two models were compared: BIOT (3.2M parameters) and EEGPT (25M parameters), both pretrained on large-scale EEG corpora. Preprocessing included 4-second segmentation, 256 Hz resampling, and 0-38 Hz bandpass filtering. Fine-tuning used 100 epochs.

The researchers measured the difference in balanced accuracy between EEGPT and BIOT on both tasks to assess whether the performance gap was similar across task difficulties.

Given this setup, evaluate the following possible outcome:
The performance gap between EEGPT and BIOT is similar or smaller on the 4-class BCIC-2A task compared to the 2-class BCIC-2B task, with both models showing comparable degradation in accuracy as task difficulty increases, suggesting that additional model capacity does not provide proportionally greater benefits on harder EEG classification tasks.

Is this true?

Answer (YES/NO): NO